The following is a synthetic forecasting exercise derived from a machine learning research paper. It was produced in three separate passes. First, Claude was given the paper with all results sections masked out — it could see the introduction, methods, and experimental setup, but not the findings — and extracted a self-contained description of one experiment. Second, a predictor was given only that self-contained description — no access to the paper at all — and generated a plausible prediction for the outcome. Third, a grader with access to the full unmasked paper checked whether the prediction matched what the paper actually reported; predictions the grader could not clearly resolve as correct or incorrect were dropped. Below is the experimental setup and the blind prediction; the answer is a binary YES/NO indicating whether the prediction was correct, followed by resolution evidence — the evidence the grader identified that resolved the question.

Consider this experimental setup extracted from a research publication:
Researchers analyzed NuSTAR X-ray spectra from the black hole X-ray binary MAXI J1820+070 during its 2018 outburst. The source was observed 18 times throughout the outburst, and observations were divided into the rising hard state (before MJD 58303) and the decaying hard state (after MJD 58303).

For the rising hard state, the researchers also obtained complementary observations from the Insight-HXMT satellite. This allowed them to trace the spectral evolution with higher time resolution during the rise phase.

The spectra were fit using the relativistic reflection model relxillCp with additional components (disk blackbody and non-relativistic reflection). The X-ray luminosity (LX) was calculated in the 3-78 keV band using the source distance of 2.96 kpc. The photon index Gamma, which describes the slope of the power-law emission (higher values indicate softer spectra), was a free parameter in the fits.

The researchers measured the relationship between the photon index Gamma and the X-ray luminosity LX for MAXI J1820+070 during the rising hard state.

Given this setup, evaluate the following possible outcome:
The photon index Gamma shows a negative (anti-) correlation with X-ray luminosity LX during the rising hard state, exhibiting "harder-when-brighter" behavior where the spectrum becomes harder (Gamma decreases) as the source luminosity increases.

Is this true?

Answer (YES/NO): NO